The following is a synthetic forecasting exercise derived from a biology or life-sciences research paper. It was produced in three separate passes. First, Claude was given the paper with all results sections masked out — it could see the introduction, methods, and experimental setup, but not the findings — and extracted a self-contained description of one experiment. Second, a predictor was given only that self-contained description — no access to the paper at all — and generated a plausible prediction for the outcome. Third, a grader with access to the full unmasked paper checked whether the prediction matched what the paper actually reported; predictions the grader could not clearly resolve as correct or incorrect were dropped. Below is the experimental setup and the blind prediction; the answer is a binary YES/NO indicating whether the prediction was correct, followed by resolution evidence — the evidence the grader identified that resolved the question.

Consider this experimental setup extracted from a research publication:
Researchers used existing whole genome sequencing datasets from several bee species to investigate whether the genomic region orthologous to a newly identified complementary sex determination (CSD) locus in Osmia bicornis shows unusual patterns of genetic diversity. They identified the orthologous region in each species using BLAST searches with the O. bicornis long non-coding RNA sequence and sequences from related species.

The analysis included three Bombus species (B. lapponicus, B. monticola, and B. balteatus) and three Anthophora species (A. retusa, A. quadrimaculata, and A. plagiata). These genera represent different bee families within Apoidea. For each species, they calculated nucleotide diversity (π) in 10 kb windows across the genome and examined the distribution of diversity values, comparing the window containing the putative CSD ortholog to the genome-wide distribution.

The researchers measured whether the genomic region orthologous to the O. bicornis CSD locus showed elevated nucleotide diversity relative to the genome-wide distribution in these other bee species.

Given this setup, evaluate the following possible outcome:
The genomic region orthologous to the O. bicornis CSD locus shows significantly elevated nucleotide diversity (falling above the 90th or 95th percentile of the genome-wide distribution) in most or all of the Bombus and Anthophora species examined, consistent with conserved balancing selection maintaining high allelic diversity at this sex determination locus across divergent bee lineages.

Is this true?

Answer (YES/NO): YES